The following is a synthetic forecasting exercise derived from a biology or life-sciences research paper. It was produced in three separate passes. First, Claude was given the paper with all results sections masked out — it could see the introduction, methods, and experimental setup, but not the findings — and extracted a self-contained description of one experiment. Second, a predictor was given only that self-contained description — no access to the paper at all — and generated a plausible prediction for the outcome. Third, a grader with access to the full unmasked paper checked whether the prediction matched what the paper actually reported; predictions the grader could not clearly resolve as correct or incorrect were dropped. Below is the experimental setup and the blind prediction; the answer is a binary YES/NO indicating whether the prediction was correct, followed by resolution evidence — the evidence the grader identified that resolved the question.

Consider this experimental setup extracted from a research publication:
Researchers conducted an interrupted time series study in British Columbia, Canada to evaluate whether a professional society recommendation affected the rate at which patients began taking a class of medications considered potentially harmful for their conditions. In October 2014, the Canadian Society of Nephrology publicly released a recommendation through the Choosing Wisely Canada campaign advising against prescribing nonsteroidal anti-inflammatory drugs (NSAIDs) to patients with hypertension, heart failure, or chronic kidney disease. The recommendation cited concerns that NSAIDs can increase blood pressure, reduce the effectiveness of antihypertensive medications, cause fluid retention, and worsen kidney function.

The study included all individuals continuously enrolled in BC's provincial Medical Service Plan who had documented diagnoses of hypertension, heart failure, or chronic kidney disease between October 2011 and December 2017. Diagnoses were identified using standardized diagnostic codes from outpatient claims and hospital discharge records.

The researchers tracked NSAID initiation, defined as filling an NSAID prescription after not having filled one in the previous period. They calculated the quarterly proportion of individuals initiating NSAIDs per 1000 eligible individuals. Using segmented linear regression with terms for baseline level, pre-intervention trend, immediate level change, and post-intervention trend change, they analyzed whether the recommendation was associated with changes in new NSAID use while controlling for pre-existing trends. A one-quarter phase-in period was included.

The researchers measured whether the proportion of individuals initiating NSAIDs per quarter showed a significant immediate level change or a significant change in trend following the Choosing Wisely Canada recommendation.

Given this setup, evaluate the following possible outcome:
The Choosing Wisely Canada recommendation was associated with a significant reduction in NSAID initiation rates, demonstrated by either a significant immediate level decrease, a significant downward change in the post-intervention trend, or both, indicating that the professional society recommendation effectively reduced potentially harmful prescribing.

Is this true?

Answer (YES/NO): NO